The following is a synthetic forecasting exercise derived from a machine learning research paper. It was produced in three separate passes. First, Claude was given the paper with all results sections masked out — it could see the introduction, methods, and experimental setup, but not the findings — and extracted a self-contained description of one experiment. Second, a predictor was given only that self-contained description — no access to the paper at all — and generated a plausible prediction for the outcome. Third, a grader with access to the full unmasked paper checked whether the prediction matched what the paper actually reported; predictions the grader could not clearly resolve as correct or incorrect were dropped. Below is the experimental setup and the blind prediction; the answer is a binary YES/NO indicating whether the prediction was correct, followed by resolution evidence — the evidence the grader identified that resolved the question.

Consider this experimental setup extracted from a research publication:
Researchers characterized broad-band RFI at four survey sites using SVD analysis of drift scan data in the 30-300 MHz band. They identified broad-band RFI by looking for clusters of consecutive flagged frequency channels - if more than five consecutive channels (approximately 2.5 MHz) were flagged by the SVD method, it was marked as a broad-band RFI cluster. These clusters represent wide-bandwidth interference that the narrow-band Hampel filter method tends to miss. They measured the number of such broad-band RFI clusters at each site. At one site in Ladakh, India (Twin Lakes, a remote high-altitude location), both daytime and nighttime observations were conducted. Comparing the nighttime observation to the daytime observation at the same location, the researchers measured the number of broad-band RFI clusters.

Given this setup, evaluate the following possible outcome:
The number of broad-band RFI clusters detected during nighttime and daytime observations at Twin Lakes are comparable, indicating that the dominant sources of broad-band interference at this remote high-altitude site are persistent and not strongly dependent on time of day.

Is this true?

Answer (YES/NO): NO